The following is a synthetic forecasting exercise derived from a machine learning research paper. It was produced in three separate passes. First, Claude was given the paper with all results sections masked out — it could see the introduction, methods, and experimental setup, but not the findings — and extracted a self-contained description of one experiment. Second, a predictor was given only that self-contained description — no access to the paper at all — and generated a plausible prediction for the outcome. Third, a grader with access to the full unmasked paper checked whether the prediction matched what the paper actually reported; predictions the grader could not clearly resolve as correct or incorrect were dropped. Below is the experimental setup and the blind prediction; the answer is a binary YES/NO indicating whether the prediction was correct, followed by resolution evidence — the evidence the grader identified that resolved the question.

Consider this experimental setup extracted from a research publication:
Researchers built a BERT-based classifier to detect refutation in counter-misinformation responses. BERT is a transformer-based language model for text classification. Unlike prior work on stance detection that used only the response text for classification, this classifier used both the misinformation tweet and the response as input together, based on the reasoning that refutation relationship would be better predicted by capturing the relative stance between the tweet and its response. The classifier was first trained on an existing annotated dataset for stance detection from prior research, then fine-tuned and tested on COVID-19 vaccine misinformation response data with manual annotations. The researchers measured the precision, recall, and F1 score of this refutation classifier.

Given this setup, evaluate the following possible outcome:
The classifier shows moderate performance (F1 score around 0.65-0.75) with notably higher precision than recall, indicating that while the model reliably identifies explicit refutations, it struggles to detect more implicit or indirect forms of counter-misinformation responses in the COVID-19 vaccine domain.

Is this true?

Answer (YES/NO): NO